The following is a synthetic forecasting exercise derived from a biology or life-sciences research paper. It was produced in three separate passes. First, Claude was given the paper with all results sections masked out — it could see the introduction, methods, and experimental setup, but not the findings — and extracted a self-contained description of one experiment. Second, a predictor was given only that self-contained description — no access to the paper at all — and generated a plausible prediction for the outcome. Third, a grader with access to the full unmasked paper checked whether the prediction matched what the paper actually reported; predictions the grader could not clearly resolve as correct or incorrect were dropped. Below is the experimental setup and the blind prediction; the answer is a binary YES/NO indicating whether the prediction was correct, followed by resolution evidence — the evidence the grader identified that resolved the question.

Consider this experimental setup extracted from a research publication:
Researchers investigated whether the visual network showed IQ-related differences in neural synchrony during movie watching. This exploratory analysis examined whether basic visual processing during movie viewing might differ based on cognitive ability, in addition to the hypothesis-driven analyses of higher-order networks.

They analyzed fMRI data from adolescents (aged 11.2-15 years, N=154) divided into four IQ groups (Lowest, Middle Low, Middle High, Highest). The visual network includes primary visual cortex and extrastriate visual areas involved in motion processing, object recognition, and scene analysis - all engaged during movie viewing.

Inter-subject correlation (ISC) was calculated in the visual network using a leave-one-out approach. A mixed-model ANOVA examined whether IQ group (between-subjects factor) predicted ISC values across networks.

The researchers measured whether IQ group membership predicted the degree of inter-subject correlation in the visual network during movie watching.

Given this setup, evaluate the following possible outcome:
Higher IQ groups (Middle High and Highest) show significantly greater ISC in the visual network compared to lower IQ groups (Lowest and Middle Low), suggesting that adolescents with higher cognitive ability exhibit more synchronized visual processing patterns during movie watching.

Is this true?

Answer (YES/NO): NO